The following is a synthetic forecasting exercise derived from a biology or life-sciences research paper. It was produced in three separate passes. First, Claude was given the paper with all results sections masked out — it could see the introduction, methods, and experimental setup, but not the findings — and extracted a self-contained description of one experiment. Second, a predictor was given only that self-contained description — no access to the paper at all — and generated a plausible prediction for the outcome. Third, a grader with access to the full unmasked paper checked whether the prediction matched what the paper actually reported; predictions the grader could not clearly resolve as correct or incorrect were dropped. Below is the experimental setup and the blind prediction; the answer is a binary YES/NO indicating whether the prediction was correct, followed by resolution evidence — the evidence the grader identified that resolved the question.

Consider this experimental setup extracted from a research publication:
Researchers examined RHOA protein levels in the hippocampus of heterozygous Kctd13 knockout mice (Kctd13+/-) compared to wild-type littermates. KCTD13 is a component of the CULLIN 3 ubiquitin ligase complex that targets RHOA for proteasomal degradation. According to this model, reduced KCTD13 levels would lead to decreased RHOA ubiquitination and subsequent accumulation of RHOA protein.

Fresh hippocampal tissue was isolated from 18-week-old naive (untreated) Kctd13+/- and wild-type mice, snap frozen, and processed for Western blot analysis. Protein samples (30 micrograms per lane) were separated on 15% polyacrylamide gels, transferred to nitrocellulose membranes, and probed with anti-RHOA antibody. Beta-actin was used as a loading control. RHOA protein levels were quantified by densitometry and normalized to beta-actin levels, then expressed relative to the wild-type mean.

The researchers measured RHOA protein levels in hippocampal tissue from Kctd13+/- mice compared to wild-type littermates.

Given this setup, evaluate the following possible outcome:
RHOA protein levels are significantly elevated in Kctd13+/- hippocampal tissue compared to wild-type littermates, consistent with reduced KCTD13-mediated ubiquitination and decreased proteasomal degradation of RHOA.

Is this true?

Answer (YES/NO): NO